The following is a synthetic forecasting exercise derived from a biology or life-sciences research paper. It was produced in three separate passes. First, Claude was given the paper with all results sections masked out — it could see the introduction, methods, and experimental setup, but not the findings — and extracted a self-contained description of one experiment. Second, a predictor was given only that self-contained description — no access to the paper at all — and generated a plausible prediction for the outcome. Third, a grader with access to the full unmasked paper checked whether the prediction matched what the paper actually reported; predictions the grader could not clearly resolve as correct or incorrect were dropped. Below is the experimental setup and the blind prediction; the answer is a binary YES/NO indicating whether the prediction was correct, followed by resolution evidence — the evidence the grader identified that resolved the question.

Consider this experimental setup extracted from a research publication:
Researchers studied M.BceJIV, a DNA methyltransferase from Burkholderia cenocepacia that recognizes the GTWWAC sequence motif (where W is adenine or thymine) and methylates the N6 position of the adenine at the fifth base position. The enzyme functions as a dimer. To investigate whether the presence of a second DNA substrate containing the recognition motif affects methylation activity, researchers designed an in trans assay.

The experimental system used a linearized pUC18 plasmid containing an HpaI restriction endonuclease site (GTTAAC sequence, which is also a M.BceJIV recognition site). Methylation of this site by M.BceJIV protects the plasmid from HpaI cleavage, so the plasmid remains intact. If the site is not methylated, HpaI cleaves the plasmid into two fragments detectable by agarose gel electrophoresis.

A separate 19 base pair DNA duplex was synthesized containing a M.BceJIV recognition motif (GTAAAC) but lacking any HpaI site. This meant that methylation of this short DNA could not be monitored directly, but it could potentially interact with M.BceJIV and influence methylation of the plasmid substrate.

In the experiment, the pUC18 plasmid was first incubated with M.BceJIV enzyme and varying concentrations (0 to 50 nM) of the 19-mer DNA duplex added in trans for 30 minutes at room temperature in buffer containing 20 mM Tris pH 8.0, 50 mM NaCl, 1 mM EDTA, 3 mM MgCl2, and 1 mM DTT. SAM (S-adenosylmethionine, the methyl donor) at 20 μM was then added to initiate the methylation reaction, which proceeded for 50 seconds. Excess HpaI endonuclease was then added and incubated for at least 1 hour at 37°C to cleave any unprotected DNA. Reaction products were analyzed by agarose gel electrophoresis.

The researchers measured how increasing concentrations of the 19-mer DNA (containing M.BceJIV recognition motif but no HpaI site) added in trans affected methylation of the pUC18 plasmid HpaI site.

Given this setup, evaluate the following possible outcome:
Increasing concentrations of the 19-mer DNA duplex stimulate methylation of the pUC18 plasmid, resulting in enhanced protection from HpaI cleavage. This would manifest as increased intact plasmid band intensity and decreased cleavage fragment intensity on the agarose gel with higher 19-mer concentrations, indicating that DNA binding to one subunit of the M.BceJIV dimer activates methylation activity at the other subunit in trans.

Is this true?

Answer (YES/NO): NO